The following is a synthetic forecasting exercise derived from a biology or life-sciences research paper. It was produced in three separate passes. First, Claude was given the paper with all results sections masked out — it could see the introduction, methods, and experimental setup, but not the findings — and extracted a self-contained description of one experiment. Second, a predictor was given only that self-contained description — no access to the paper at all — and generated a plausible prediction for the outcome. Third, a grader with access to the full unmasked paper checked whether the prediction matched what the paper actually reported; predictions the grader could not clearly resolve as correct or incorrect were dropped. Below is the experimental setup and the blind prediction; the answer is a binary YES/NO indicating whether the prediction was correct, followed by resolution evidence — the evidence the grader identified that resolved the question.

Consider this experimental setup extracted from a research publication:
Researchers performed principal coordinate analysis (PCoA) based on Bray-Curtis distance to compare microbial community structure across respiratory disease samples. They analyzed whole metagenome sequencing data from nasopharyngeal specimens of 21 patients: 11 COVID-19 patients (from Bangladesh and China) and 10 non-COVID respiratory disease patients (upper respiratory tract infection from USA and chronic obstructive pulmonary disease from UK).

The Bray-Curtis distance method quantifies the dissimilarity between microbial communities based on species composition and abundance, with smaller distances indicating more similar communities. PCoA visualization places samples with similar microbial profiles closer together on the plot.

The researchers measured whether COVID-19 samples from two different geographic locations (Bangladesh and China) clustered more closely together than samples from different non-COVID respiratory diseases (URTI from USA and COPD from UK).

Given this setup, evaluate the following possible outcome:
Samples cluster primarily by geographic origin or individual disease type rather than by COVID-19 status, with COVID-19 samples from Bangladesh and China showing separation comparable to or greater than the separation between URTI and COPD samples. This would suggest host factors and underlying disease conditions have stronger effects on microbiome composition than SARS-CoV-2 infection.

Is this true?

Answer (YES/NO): NO